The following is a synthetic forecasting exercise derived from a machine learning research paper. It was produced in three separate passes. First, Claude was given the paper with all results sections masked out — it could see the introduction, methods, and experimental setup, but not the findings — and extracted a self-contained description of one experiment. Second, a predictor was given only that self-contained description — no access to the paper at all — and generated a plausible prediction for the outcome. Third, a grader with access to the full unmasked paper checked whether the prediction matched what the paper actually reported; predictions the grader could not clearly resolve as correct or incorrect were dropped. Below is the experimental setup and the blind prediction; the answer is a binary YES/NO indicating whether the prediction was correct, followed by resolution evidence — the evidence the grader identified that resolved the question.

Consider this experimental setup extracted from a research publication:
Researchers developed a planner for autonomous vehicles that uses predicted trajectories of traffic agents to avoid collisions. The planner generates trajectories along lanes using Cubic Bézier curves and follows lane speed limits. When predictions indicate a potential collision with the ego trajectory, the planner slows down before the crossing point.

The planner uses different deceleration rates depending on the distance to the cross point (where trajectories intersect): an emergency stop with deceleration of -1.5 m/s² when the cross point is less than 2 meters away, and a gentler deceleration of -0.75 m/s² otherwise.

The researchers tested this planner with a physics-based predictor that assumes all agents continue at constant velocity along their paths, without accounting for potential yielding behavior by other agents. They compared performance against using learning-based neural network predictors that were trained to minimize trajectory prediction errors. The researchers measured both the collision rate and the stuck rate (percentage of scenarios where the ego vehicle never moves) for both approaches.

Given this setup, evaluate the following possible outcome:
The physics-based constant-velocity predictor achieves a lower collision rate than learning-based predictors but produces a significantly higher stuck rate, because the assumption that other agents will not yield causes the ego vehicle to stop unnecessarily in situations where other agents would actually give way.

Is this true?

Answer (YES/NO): NO